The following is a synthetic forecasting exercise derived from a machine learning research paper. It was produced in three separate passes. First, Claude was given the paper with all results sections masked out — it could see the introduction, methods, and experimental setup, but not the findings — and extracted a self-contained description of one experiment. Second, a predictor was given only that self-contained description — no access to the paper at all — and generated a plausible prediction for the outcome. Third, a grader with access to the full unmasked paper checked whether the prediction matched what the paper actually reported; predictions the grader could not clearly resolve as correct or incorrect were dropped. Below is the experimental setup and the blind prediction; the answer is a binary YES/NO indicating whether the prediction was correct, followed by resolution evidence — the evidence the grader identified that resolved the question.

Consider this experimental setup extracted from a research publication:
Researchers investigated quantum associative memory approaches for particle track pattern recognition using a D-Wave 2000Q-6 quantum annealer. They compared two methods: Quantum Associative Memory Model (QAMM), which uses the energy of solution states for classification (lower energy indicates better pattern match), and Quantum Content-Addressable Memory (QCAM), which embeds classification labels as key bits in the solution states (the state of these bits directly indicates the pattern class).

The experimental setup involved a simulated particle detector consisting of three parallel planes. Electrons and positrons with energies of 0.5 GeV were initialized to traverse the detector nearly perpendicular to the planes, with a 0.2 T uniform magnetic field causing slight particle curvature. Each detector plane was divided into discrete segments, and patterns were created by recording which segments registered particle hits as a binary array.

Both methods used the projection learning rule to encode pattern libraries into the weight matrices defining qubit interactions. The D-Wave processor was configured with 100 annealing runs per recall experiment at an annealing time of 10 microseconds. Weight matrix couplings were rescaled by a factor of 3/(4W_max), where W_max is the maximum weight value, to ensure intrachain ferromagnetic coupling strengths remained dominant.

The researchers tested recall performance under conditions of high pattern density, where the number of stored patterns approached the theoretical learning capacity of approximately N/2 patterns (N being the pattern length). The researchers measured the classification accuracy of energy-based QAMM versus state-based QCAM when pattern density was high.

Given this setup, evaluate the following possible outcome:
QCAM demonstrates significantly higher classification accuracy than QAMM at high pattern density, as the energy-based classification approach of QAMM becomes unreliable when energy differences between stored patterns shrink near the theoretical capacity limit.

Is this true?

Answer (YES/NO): YES